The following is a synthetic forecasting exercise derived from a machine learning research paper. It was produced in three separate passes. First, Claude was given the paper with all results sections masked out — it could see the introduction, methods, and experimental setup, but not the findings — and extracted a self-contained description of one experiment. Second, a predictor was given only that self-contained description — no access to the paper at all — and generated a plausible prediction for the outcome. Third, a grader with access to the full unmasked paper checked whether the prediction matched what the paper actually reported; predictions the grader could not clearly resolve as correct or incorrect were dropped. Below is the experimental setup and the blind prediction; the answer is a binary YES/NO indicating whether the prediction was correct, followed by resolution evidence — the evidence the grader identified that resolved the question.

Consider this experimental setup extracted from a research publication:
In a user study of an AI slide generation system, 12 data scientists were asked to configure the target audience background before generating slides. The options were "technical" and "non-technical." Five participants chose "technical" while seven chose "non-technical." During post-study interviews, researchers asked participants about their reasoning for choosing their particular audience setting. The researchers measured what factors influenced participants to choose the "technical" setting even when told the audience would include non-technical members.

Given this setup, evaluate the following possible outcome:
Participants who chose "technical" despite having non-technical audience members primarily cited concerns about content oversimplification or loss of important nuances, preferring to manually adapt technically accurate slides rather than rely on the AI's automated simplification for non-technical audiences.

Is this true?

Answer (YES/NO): NO